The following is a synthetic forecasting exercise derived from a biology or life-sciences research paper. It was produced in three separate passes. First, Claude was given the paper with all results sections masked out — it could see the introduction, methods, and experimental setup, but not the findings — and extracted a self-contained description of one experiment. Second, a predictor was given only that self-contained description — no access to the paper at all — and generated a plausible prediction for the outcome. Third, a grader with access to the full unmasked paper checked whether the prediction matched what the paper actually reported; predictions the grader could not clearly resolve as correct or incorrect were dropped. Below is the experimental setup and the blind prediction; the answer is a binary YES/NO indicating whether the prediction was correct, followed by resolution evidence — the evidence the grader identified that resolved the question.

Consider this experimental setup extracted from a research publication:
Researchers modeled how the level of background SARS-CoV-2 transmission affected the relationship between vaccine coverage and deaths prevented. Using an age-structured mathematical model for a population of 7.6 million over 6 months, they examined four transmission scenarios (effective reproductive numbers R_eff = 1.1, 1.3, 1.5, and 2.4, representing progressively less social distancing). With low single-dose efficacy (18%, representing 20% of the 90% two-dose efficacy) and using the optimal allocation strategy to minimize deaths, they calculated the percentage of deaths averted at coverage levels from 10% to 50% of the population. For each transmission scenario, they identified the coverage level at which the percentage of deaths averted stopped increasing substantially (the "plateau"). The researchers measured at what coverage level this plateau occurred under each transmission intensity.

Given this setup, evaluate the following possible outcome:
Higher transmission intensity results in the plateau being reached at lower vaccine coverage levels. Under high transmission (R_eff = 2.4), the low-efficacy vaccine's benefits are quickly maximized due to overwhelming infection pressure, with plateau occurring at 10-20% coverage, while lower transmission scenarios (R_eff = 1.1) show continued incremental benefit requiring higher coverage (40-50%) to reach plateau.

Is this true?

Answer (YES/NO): YES